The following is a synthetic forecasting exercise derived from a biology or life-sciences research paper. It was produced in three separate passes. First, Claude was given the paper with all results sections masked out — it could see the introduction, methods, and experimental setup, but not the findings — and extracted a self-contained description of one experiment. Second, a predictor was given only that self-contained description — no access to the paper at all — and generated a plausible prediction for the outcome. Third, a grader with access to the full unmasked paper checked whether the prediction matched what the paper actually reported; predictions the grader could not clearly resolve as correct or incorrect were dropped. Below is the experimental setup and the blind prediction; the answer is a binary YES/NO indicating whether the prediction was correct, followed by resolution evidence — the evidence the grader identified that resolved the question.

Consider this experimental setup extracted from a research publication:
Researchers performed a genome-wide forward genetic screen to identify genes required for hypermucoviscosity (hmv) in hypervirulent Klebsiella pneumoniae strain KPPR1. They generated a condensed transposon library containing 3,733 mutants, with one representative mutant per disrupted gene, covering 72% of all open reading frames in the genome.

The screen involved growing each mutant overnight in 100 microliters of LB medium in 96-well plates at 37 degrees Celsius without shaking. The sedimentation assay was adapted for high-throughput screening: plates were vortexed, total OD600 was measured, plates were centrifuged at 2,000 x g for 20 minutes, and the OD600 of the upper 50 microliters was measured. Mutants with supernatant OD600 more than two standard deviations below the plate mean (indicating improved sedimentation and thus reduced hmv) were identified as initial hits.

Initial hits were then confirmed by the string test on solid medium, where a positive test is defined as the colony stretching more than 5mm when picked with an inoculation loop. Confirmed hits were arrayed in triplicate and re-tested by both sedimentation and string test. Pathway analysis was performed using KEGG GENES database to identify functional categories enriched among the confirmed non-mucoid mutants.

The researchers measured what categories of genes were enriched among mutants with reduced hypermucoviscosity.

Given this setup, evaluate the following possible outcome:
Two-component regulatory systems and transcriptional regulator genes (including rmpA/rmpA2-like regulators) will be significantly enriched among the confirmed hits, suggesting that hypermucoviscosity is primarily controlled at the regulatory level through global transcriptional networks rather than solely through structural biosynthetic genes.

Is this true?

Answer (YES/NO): NO